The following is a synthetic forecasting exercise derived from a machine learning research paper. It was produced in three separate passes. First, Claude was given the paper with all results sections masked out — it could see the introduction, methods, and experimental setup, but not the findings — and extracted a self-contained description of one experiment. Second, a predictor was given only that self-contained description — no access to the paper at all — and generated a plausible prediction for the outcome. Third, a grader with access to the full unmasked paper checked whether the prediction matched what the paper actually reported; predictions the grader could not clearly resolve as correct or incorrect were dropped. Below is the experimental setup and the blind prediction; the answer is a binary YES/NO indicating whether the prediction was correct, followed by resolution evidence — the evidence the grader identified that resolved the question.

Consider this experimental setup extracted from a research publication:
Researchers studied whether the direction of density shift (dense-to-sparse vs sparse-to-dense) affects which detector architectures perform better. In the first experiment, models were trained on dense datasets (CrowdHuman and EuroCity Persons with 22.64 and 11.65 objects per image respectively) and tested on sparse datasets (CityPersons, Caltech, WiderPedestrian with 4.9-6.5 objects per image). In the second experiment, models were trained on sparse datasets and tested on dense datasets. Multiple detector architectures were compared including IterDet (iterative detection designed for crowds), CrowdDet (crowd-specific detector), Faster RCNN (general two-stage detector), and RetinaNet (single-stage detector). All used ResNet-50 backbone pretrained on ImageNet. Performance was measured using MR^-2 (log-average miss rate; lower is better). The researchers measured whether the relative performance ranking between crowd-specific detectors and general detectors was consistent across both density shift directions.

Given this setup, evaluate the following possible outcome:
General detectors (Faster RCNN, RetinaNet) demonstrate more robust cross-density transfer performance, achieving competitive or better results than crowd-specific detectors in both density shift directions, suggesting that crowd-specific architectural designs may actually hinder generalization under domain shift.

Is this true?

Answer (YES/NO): NO